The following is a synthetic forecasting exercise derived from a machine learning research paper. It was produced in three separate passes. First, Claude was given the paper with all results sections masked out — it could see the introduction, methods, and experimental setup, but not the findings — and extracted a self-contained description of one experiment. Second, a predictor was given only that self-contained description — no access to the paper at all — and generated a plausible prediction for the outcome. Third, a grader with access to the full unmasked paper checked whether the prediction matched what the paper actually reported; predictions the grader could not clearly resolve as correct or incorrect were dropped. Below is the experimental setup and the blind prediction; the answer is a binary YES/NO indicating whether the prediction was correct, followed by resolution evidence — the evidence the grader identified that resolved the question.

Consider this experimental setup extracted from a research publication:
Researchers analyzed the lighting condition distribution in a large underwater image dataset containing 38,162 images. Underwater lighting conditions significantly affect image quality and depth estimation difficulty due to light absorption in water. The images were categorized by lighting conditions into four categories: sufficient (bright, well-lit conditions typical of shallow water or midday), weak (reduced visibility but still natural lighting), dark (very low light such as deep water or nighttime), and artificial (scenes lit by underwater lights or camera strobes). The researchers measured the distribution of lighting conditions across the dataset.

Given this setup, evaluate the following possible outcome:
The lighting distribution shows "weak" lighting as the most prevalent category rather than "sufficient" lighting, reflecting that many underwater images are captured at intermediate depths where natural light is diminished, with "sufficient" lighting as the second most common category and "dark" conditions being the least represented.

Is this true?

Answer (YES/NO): NO